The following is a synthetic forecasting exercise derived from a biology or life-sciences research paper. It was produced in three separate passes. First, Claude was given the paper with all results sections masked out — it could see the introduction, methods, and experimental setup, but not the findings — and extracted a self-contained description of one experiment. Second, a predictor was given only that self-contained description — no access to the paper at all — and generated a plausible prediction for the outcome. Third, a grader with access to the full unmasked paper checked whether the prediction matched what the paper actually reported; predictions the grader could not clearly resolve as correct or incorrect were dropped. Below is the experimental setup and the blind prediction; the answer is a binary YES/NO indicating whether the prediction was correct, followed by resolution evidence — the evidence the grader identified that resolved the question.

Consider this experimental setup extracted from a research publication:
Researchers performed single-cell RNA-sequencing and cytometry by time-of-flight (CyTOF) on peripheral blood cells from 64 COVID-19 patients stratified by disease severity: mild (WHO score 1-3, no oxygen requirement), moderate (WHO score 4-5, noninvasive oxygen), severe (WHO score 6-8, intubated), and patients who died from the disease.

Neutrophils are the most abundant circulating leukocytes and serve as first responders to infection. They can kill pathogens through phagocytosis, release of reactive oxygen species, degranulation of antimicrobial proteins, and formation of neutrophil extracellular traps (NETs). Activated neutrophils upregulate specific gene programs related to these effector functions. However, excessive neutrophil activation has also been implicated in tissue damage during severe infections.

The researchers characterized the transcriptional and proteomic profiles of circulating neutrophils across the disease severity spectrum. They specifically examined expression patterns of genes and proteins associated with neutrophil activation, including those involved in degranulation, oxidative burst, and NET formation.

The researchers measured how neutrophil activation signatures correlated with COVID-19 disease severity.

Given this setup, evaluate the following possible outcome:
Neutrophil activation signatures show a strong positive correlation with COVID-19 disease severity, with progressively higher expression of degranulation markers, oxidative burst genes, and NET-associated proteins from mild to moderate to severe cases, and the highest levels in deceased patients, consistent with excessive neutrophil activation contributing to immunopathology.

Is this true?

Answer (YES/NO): YES